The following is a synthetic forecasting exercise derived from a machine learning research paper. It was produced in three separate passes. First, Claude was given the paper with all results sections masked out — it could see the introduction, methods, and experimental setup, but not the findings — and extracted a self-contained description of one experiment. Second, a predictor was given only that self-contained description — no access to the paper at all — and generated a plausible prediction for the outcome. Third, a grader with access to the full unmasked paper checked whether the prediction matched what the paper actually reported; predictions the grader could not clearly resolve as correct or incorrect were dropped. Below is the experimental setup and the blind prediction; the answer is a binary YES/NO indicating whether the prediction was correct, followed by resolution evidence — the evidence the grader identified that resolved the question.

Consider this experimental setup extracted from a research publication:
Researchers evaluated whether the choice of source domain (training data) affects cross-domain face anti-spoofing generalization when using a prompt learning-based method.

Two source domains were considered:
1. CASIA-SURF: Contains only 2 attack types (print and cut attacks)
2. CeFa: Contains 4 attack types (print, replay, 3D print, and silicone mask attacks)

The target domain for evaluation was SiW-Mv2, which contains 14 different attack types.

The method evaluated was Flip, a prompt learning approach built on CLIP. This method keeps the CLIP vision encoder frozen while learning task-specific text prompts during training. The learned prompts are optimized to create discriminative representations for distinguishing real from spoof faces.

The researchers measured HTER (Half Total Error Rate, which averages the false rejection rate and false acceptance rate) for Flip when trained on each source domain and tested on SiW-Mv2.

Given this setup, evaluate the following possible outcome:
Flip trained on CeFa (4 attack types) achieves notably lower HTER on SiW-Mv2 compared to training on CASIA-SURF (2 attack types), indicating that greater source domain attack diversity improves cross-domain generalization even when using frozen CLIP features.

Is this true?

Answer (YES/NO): NO